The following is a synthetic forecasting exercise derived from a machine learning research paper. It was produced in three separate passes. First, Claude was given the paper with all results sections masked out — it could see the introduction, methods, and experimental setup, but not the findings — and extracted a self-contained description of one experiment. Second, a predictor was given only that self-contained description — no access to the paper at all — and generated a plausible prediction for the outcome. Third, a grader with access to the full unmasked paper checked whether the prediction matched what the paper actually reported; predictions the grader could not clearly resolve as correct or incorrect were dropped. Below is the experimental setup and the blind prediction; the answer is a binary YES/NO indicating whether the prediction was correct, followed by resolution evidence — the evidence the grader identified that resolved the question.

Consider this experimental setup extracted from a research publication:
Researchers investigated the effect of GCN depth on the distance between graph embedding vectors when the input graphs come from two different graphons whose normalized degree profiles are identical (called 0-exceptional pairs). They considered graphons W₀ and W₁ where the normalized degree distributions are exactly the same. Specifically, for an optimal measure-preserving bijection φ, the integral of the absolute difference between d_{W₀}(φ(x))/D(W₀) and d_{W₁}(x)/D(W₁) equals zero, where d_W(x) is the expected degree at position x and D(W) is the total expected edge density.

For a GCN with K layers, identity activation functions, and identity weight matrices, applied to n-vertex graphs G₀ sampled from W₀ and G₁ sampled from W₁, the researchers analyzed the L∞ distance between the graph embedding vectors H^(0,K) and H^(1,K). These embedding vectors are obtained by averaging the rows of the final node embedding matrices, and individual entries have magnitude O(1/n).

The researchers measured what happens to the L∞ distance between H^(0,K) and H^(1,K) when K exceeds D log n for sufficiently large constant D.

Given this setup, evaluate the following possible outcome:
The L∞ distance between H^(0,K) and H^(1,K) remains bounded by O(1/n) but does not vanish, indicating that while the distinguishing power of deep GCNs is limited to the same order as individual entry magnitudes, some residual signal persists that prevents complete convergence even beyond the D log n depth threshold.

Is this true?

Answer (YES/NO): NO